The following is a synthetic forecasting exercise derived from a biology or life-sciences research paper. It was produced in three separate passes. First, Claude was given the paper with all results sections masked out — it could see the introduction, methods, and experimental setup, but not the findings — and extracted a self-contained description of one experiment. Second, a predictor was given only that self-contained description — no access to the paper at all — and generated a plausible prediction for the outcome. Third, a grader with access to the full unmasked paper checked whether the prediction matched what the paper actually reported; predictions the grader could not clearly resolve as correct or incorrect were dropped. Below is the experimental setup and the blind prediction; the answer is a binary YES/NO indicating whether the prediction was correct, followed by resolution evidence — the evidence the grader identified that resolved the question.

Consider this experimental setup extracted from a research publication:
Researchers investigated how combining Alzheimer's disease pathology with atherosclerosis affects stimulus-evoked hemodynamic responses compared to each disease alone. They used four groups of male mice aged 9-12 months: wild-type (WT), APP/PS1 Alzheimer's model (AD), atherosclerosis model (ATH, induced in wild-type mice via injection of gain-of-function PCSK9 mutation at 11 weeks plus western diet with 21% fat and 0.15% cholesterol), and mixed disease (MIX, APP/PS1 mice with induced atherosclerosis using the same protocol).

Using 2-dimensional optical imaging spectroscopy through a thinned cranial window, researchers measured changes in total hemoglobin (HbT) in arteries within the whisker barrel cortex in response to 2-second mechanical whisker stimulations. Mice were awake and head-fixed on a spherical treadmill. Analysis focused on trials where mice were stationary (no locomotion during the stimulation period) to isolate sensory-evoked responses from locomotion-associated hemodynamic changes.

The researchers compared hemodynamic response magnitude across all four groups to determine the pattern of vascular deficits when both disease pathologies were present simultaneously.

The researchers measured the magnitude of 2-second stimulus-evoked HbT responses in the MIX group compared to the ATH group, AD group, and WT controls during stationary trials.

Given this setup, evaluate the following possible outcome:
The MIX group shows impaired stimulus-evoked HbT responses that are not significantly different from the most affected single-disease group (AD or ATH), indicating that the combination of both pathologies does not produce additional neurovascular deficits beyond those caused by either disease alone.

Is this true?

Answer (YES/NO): NO